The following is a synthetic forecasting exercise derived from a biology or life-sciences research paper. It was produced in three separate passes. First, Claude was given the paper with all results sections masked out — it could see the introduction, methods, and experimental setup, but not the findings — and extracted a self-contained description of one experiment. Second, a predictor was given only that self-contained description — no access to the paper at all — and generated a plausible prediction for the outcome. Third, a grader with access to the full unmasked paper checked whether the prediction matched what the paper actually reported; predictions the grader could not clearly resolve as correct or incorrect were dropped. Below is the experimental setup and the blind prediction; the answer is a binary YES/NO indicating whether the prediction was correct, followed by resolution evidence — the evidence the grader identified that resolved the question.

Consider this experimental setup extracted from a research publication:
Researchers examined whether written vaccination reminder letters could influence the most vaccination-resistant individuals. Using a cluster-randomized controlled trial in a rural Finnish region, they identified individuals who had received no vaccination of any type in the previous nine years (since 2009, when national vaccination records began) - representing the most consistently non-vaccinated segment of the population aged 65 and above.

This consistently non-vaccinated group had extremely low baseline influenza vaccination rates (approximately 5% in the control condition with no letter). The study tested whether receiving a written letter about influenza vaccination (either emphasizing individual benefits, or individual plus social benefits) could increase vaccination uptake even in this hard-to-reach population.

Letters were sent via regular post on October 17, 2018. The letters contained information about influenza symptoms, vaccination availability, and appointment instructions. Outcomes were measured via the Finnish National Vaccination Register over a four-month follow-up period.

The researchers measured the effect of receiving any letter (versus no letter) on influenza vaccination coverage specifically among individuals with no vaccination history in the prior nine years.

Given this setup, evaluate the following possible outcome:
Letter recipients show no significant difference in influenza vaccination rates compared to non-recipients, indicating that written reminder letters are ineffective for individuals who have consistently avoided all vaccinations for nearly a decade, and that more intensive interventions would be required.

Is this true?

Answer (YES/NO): NO